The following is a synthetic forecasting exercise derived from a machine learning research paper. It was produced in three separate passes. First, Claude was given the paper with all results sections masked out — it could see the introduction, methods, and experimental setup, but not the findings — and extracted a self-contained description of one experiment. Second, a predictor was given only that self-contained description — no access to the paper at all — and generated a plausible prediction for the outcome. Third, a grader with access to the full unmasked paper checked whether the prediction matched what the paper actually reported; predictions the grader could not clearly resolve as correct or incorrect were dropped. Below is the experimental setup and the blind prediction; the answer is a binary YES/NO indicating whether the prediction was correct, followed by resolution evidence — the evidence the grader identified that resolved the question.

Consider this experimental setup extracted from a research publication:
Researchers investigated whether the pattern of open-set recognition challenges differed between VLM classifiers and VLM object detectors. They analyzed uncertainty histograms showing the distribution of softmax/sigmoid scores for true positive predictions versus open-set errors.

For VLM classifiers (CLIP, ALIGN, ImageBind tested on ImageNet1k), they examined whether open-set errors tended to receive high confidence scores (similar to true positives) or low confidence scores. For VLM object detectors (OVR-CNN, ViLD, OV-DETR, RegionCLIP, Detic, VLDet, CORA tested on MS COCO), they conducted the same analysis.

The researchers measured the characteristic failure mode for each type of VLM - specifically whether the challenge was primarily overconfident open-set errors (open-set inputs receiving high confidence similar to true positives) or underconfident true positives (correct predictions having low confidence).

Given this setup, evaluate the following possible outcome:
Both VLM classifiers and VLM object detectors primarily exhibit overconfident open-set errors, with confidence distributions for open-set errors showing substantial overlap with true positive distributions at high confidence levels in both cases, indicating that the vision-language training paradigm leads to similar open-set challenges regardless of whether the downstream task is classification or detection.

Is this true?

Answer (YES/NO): NO